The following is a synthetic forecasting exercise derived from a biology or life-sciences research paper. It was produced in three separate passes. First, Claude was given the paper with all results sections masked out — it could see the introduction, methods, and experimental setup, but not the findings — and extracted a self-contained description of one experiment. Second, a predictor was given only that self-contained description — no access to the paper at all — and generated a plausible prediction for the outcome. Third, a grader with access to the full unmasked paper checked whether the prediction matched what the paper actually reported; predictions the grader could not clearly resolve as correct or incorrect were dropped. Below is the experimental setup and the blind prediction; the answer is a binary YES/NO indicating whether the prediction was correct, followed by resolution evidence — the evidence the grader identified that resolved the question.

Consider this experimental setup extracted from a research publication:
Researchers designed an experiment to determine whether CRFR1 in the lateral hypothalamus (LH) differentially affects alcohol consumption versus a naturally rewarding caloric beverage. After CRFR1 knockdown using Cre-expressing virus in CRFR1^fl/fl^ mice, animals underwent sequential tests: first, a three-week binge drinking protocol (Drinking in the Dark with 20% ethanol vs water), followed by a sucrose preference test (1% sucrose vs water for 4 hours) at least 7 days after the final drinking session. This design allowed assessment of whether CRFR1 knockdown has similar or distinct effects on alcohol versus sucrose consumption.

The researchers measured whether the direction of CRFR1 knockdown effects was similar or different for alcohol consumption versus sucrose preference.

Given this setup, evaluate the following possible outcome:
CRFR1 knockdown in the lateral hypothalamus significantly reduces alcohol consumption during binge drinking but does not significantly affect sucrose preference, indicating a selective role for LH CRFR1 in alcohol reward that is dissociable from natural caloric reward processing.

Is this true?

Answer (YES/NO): NO